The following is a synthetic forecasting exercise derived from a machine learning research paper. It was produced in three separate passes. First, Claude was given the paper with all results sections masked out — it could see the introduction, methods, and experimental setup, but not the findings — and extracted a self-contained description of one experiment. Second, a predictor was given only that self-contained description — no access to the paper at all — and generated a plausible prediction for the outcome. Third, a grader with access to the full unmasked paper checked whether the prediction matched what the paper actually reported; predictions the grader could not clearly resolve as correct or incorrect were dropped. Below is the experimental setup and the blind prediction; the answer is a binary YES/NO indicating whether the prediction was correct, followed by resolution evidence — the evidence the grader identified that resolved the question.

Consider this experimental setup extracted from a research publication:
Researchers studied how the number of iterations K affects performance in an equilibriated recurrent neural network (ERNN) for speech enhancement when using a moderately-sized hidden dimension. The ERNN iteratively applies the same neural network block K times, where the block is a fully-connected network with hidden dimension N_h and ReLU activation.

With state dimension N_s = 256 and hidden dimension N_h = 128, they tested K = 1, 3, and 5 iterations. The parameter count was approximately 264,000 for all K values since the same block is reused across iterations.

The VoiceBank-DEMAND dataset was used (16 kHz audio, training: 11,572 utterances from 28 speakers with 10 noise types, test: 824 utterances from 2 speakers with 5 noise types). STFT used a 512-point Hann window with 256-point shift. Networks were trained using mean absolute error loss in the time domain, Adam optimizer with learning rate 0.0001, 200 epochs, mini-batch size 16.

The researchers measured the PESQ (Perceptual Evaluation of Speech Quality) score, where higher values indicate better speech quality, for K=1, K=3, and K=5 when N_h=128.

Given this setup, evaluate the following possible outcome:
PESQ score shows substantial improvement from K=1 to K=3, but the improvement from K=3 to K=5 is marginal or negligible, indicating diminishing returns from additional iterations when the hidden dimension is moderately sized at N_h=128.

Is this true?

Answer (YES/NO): NO